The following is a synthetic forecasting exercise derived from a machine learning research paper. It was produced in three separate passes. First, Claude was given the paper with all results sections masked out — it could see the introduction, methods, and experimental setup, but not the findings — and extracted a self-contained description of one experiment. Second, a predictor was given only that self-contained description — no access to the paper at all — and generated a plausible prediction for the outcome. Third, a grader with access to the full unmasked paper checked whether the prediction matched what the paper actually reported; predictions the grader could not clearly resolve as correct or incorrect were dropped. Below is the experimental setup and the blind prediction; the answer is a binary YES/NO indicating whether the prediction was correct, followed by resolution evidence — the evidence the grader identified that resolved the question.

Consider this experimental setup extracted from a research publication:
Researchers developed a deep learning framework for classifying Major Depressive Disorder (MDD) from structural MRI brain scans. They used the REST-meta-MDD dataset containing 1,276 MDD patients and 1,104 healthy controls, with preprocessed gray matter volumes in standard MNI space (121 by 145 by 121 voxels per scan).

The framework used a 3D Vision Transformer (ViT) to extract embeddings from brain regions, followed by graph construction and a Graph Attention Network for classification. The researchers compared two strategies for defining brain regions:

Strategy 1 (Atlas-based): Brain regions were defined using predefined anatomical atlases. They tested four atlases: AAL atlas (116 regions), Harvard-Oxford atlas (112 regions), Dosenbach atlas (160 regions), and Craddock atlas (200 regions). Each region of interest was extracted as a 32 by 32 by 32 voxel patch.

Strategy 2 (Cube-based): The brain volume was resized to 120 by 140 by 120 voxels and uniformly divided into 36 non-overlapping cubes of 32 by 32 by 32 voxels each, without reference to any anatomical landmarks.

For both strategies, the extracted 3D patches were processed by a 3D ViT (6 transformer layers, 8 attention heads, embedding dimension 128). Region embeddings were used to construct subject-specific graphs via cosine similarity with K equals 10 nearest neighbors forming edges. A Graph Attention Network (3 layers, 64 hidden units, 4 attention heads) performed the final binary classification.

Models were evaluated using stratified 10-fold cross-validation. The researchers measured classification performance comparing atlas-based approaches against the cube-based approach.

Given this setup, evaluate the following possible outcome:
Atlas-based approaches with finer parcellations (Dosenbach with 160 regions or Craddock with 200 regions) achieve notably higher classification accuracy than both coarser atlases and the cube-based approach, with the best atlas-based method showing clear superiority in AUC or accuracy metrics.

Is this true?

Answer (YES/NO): NO